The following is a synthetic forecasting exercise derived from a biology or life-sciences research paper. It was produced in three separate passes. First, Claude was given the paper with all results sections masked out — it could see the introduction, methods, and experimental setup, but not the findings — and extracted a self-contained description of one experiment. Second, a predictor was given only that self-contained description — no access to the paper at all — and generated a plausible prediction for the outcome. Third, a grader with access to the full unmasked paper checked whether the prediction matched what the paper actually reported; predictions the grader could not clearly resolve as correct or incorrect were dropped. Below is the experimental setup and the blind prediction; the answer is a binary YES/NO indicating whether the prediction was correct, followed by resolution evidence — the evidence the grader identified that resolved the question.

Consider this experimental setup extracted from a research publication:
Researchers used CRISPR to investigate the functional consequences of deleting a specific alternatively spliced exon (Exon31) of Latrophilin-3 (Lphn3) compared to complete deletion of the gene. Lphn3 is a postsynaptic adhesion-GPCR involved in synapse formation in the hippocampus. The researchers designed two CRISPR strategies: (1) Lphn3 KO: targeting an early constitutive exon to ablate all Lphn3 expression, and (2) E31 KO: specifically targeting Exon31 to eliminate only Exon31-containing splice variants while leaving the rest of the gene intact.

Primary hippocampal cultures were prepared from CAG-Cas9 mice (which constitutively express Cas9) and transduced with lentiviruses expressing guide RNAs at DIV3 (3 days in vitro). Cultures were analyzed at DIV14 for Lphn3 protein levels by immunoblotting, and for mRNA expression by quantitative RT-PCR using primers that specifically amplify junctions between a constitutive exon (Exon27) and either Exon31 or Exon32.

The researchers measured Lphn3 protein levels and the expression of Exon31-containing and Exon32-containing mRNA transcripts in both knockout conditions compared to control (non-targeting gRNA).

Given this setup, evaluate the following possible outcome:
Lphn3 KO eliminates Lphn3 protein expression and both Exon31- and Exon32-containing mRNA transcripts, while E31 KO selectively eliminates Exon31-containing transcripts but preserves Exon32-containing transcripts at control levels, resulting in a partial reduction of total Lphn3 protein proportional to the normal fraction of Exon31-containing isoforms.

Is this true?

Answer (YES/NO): NO